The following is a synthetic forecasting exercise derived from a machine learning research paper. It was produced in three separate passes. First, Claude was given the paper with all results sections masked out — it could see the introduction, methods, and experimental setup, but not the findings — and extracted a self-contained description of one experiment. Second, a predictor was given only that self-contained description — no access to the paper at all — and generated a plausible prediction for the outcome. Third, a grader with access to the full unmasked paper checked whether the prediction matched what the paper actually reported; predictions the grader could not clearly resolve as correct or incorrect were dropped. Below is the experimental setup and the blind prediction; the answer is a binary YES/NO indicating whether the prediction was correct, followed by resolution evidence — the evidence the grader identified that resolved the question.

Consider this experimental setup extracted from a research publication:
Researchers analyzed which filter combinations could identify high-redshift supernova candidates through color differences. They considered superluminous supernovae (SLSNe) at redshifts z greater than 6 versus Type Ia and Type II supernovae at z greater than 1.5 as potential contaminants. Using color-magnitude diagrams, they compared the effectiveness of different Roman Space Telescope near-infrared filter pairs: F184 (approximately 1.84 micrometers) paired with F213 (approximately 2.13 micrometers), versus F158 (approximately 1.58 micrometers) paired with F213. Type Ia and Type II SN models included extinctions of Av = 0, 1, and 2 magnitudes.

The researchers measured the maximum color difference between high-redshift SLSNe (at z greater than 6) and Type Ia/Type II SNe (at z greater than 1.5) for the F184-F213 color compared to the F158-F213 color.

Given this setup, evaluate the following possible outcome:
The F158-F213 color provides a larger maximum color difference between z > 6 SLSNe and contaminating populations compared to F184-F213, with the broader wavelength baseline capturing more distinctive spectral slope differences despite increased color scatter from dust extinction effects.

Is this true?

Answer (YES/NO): YES